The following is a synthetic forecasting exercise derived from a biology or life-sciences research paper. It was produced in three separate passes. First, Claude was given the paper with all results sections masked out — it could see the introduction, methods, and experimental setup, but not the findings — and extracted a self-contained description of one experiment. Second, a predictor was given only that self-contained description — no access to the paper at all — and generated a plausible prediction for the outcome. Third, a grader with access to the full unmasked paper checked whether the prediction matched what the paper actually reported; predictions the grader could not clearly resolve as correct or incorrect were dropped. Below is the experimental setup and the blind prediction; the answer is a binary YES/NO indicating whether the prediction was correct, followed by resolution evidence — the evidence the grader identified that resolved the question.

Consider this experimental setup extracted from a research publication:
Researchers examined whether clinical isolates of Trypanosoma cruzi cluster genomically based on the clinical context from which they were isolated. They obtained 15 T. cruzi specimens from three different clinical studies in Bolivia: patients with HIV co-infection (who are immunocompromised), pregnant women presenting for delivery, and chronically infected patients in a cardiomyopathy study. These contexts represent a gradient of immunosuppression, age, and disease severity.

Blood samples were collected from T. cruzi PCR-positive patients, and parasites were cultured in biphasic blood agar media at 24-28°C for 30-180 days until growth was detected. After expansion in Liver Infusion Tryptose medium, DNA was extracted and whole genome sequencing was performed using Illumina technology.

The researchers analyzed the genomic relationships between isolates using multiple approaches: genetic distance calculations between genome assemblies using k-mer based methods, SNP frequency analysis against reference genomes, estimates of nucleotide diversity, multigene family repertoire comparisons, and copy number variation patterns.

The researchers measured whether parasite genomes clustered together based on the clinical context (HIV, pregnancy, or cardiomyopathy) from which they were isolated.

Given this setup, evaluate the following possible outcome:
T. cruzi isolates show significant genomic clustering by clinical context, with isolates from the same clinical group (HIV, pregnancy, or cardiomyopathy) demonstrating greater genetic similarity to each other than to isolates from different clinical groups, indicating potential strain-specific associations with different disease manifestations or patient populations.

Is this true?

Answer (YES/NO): NO